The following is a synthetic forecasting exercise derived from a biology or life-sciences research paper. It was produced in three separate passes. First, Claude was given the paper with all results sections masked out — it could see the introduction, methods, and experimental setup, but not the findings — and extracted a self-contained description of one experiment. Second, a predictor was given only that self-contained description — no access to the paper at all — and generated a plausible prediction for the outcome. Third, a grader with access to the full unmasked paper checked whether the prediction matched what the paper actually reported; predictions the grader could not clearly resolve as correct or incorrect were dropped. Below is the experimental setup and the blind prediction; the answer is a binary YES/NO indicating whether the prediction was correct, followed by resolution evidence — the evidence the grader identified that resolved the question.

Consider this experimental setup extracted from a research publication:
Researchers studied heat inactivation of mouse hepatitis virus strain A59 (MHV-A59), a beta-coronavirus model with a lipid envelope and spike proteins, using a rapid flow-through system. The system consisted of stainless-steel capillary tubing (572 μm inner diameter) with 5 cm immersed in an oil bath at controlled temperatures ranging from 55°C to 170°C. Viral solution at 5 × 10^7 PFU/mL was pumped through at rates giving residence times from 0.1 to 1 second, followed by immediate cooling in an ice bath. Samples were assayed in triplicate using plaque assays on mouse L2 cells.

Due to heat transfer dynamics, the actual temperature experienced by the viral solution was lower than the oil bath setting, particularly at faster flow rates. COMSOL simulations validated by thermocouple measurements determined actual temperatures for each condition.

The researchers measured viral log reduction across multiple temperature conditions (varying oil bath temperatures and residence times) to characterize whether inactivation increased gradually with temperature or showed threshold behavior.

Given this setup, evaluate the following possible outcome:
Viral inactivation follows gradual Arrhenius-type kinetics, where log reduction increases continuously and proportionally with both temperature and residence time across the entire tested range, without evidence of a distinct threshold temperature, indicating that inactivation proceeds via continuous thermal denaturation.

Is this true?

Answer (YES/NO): NO